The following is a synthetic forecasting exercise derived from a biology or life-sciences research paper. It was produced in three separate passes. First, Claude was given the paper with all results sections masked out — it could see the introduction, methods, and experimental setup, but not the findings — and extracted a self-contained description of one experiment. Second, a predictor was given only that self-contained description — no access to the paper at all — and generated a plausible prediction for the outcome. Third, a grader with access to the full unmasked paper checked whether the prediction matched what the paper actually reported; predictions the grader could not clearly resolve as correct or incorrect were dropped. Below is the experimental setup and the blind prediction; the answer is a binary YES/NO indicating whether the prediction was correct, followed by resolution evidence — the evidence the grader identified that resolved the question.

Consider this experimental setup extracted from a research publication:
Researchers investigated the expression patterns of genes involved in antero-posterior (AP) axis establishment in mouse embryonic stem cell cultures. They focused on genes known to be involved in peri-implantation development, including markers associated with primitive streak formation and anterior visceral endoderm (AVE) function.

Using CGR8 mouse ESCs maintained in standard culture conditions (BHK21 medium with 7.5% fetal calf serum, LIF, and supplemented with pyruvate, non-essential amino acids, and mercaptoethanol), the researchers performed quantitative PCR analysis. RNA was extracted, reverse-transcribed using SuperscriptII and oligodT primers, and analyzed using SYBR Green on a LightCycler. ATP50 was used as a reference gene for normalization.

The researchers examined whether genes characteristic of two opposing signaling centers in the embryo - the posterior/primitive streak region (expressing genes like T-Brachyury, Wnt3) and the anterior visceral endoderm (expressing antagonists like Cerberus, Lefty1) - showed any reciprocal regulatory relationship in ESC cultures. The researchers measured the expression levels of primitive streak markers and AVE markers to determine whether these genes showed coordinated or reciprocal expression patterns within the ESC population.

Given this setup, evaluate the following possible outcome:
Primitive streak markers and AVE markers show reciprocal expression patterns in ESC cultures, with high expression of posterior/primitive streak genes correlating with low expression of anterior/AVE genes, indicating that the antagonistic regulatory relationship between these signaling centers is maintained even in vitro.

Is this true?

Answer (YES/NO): YES